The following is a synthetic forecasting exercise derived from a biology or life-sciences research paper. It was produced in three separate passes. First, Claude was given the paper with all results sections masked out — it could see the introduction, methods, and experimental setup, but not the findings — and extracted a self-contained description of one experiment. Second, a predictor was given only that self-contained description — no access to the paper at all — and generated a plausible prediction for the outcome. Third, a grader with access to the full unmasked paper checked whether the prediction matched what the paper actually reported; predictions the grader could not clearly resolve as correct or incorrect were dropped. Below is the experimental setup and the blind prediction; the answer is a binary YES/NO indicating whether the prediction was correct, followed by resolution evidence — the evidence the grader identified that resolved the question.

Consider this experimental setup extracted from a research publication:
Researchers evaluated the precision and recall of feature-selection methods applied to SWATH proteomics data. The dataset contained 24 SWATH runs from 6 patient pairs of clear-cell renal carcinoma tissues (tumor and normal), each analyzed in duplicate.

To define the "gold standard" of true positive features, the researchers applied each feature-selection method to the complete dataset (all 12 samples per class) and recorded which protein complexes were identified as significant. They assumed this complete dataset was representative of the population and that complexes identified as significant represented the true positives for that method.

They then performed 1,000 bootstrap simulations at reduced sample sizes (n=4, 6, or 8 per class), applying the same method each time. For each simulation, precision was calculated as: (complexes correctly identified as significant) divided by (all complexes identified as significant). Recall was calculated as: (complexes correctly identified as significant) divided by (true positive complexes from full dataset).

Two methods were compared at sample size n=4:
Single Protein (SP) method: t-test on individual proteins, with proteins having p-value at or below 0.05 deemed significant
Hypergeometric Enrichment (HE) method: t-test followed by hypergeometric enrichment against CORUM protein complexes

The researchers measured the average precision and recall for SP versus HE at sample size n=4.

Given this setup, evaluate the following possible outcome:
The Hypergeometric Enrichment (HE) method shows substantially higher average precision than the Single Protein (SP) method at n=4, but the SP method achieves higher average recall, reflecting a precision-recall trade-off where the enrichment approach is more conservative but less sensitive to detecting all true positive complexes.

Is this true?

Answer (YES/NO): NO